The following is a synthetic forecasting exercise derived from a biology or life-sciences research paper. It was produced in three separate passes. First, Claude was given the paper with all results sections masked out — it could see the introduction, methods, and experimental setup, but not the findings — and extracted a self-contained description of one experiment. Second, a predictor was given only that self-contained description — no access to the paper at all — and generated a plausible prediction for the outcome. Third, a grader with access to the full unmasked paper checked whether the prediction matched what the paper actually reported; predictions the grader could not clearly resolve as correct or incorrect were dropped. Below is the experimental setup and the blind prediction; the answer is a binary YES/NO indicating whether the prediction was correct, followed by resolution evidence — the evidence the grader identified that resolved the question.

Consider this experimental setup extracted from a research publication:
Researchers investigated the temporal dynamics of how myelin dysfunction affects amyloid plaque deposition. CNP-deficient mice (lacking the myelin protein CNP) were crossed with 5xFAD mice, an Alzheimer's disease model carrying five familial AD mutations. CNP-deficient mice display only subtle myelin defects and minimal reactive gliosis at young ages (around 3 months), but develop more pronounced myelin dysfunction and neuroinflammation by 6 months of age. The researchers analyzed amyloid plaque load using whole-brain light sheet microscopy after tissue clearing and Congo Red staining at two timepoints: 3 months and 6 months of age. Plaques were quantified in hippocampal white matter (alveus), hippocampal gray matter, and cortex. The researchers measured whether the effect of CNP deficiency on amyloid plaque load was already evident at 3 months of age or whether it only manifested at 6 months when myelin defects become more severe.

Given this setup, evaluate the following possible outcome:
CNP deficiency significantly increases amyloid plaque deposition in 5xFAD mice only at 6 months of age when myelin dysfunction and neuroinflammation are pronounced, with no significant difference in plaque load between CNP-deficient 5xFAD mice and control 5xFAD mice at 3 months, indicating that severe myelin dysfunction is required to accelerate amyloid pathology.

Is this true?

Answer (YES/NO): YES